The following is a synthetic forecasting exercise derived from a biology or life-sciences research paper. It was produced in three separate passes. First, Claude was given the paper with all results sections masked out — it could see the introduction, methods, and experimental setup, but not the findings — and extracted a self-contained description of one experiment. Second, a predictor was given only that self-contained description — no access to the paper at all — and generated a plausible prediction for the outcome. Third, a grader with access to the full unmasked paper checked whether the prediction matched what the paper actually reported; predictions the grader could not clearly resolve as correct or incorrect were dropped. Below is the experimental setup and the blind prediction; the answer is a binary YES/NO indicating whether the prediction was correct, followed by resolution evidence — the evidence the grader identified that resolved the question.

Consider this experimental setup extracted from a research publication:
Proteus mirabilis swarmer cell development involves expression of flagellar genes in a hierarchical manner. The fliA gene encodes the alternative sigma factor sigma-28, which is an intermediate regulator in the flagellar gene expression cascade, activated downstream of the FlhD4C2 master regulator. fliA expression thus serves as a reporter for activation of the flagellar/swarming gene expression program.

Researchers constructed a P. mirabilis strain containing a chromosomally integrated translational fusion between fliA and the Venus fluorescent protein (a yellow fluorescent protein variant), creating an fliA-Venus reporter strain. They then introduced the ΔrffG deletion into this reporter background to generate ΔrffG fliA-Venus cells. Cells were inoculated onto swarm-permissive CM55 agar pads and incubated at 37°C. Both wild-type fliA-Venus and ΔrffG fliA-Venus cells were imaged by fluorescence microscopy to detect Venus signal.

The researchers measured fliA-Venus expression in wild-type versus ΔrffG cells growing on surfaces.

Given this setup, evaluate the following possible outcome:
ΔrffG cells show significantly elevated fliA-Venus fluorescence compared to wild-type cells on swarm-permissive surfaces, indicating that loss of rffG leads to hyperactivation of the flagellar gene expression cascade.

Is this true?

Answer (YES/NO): NO